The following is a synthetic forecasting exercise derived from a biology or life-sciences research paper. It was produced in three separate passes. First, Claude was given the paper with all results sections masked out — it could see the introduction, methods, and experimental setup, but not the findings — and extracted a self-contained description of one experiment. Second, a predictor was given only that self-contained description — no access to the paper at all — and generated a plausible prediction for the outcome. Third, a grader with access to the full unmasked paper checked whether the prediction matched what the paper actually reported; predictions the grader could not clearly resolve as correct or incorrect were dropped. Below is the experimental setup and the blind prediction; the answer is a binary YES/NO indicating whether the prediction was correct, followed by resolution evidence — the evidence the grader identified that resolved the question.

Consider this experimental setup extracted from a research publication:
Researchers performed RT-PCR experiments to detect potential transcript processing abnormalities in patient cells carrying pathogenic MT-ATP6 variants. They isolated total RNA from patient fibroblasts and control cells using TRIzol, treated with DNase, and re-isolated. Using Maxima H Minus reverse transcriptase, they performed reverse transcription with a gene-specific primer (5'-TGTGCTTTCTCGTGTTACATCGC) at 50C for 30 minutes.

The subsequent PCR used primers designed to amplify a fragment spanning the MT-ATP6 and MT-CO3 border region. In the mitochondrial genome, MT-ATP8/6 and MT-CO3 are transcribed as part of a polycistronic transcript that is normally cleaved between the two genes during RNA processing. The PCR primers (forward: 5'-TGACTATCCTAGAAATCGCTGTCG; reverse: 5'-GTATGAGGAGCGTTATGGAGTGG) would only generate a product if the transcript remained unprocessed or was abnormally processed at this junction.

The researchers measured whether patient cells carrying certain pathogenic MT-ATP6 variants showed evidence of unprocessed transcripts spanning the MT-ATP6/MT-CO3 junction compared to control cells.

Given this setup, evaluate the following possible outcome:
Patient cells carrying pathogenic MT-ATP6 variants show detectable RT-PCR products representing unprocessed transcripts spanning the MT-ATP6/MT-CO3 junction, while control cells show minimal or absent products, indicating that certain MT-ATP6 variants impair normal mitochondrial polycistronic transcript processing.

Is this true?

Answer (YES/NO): NO